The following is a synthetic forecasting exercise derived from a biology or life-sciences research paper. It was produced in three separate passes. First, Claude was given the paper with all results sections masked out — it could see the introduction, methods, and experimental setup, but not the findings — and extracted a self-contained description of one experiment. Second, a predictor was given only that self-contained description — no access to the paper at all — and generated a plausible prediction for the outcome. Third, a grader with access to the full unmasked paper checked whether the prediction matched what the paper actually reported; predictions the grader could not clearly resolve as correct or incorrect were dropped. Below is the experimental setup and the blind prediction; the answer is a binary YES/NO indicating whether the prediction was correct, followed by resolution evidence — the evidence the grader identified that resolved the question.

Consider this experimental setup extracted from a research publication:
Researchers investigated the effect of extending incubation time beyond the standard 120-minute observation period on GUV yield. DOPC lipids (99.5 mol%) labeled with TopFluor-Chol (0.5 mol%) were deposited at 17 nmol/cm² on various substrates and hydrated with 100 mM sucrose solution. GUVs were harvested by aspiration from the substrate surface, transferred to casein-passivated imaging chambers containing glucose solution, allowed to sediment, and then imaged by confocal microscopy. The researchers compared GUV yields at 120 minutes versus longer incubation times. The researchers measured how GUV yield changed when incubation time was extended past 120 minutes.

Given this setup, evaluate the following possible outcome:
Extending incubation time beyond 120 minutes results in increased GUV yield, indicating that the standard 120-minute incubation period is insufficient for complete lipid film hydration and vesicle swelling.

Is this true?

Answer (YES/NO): NO